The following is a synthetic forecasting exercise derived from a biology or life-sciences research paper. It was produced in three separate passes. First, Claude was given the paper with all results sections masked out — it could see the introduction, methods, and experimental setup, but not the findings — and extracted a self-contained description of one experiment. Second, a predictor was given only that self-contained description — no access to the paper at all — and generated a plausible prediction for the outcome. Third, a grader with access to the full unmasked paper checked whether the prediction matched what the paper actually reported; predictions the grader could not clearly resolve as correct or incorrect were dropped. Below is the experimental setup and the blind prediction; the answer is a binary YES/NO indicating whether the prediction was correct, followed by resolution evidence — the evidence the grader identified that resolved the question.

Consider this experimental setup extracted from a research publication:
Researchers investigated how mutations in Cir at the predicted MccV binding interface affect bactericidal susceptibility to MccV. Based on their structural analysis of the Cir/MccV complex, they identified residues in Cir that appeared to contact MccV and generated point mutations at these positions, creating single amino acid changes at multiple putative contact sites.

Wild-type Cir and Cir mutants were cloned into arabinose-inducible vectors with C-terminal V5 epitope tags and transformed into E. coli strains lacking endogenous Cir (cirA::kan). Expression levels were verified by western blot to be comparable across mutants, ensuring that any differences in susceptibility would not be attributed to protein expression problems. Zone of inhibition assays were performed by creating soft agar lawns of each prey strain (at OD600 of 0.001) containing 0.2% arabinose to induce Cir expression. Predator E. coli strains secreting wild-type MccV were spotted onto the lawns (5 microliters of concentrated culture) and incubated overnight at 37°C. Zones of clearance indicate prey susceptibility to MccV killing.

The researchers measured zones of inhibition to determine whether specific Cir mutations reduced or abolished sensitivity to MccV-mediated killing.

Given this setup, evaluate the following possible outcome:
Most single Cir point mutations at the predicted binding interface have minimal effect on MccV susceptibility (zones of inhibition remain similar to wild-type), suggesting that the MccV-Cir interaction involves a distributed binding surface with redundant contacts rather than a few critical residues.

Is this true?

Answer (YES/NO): NO